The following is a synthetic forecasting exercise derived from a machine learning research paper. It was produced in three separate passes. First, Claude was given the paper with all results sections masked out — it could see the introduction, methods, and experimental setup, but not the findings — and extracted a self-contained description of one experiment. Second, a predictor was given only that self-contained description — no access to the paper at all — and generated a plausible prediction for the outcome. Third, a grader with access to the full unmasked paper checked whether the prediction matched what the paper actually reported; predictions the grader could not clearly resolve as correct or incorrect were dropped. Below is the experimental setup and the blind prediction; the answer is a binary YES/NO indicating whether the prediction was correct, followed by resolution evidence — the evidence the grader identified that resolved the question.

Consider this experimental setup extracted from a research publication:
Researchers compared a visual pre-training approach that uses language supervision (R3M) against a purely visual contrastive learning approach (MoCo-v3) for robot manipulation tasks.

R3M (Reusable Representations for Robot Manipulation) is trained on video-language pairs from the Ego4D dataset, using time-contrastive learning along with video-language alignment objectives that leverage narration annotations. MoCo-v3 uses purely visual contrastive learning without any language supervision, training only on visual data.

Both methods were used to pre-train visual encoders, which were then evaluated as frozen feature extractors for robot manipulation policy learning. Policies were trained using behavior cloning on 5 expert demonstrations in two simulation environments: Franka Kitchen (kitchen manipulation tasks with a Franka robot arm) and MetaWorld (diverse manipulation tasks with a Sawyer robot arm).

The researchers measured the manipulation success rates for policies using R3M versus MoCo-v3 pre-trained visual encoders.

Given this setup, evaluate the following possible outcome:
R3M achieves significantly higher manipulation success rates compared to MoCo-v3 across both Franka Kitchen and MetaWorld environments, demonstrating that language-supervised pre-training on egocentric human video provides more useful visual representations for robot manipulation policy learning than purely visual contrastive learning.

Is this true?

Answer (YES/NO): NO